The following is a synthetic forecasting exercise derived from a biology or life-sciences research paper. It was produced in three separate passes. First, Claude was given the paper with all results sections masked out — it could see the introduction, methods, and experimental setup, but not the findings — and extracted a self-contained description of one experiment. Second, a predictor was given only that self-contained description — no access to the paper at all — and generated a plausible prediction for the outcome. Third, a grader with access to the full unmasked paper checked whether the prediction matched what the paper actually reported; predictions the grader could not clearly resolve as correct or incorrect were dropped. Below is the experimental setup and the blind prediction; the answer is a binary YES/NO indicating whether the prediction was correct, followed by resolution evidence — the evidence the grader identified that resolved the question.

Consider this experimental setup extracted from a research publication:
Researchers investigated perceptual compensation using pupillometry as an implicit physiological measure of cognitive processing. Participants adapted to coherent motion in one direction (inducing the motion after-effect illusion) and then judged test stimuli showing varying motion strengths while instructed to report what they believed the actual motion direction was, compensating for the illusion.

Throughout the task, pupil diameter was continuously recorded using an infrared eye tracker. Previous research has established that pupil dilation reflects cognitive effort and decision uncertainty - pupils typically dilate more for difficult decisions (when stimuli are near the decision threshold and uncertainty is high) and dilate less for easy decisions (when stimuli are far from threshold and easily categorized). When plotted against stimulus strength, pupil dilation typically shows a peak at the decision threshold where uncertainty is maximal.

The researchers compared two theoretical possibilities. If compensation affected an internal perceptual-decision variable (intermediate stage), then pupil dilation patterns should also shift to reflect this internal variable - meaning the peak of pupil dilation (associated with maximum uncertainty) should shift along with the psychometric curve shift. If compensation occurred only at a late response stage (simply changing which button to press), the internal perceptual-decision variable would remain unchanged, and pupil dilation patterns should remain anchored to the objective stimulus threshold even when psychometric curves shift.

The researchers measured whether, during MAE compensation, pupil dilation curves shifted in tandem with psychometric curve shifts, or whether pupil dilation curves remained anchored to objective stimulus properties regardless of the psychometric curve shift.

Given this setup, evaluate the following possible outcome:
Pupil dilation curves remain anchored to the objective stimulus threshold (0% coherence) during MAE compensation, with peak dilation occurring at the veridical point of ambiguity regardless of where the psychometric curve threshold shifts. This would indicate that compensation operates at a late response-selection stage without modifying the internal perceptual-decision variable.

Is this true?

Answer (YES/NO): NO